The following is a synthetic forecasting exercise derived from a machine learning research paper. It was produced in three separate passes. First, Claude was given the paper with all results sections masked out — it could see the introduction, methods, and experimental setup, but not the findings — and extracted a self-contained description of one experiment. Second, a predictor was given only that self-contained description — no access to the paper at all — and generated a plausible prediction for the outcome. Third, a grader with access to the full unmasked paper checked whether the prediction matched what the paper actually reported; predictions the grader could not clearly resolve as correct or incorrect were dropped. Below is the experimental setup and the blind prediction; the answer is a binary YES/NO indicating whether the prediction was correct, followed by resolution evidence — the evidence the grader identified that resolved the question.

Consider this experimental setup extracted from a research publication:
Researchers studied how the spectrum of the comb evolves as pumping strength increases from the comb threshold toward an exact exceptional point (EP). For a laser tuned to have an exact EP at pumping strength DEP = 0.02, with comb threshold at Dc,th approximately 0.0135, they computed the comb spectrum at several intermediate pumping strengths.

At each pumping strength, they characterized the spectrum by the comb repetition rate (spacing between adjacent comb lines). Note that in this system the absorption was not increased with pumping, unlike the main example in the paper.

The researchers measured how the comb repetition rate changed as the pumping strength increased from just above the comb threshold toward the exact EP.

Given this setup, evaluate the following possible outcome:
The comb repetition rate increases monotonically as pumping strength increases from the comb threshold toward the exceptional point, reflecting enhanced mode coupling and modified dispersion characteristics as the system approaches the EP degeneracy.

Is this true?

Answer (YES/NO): YES